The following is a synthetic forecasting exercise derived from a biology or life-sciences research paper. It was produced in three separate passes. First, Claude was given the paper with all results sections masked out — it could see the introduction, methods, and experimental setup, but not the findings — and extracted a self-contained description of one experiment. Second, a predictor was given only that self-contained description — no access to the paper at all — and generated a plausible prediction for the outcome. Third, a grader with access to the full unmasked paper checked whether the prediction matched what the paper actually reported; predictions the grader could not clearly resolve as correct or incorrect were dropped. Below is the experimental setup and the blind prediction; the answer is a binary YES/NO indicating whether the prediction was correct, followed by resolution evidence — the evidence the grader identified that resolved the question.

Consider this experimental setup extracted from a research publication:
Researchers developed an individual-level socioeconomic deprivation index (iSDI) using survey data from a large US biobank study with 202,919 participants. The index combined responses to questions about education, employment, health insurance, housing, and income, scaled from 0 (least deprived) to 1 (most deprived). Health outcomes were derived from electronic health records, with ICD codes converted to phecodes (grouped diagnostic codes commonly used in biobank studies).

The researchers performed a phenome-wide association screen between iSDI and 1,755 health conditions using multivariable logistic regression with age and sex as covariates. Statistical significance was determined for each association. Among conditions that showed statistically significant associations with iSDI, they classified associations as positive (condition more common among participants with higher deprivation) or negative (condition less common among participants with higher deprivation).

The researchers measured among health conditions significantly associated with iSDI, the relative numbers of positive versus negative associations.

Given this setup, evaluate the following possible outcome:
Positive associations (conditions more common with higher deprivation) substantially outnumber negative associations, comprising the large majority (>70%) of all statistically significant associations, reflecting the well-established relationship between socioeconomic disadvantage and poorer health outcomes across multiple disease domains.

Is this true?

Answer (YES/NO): NO